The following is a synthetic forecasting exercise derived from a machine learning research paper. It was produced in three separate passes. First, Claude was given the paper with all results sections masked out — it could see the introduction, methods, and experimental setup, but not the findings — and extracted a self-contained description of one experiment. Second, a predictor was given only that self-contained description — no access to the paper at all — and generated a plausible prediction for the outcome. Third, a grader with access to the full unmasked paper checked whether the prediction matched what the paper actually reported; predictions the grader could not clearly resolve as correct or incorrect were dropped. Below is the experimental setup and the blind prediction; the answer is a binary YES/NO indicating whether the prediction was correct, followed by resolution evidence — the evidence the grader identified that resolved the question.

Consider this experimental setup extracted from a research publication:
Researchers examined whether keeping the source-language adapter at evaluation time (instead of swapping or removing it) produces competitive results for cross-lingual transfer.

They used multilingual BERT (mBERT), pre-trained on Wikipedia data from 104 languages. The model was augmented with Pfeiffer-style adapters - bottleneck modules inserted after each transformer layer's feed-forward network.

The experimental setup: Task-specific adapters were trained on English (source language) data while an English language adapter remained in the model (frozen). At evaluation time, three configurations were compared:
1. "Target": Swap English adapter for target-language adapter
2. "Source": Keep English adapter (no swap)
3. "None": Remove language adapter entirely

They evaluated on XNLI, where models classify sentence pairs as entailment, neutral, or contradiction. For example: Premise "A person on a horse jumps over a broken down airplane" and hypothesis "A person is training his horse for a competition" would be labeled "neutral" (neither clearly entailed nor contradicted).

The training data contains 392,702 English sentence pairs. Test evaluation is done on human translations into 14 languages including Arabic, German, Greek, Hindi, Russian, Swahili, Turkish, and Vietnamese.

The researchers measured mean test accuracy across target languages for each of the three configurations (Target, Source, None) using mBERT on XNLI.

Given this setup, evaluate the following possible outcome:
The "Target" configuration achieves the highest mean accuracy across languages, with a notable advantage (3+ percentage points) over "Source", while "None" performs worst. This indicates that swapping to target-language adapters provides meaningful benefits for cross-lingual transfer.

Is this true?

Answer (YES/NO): NO